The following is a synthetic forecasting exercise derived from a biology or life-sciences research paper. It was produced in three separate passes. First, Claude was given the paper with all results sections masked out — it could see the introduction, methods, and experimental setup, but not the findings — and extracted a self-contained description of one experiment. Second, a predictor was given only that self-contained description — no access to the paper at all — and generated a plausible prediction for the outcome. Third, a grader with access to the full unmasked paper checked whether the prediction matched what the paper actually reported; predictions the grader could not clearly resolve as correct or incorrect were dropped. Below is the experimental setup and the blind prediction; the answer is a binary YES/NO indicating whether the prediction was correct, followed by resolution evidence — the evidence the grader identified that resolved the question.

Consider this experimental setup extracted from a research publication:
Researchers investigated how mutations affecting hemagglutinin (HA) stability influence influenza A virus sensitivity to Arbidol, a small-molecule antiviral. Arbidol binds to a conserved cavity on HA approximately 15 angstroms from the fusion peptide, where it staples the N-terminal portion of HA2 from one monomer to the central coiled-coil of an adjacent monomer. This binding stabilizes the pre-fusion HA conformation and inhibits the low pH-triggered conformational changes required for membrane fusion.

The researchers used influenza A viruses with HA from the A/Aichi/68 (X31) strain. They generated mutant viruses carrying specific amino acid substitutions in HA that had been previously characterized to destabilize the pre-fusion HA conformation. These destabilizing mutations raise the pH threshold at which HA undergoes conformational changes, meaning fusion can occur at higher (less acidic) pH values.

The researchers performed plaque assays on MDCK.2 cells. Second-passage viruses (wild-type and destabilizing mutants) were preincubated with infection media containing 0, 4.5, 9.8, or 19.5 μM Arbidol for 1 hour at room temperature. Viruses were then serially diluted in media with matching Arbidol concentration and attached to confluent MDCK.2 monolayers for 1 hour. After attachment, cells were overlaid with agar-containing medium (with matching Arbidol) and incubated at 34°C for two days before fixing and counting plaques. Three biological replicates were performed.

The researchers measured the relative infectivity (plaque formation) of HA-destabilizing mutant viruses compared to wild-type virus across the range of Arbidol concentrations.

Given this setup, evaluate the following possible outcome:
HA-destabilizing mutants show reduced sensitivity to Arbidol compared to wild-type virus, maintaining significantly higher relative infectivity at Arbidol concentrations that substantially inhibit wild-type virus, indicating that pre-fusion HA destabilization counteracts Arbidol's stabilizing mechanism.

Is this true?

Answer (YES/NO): YES